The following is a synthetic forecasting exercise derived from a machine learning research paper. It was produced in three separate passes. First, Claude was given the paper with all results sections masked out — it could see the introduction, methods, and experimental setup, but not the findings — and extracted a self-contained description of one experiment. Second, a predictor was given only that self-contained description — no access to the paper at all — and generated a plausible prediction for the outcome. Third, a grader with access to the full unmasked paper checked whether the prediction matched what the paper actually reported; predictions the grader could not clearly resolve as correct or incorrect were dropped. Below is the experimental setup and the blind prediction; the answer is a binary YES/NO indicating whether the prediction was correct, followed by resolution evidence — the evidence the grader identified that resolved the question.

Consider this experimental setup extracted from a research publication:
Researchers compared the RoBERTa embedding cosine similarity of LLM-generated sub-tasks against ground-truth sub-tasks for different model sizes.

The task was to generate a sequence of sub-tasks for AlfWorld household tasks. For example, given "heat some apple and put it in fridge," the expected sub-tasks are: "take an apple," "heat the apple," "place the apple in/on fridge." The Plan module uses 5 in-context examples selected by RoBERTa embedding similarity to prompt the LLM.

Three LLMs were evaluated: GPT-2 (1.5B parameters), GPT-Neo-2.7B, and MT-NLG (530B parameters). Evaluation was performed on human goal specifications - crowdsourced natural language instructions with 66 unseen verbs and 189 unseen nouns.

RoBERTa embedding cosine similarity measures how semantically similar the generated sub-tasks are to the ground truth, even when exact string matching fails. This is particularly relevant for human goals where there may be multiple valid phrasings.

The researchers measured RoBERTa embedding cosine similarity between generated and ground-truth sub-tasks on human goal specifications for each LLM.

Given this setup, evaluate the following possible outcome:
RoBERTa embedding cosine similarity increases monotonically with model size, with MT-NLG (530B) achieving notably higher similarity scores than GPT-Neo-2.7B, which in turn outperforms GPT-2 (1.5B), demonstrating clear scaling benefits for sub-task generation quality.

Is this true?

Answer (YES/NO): YES